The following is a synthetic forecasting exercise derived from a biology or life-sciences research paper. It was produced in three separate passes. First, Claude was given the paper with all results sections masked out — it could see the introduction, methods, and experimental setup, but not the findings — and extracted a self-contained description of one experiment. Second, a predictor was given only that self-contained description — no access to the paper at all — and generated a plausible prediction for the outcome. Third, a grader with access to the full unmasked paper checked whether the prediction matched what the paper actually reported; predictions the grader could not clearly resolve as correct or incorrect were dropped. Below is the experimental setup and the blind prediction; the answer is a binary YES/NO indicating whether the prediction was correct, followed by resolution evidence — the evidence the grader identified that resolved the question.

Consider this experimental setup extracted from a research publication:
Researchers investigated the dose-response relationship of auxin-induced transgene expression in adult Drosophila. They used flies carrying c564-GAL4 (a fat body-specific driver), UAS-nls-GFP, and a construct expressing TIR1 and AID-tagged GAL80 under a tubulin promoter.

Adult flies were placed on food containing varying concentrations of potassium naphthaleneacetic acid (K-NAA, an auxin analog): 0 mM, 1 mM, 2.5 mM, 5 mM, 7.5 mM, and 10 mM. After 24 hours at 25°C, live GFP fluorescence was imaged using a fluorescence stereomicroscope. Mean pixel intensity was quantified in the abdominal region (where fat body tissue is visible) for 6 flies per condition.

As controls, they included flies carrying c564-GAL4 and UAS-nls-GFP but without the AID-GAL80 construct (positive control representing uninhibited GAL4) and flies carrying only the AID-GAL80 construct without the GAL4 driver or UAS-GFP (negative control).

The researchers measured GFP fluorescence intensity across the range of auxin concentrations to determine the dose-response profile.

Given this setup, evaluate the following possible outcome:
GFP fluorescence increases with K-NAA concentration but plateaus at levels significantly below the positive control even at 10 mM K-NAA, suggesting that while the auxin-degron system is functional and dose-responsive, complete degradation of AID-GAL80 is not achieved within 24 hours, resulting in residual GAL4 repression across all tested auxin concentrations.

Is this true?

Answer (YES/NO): YES